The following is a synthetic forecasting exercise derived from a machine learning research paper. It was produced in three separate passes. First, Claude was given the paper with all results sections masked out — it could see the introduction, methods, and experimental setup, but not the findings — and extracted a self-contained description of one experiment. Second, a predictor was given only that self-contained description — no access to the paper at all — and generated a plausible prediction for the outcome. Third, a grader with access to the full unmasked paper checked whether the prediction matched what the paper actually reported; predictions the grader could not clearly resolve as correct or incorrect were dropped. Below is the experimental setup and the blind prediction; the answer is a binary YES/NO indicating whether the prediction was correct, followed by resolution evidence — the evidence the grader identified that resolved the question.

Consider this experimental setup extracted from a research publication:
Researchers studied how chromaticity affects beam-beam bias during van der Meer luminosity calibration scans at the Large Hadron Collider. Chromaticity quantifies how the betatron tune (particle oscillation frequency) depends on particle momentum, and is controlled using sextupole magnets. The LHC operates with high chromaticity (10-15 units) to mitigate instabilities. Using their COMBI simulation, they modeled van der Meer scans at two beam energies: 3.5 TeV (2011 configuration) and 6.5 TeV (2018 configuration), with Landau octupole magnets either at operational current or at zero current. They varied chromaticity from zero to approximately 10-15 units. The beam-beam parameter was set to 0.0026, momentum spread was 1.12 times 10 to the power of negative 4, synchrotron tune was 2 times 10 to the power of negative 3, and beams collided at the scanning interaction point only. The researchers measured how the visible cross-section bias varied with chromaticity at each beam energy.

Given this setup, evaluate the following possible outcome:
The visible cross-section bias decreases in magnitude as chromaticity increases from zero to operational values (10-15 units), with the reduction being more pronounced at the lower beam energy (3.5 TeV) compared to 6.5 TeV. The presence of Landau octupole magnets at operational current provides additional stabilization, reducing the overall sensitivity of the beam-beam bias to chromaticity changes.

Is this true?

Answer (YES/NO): NO